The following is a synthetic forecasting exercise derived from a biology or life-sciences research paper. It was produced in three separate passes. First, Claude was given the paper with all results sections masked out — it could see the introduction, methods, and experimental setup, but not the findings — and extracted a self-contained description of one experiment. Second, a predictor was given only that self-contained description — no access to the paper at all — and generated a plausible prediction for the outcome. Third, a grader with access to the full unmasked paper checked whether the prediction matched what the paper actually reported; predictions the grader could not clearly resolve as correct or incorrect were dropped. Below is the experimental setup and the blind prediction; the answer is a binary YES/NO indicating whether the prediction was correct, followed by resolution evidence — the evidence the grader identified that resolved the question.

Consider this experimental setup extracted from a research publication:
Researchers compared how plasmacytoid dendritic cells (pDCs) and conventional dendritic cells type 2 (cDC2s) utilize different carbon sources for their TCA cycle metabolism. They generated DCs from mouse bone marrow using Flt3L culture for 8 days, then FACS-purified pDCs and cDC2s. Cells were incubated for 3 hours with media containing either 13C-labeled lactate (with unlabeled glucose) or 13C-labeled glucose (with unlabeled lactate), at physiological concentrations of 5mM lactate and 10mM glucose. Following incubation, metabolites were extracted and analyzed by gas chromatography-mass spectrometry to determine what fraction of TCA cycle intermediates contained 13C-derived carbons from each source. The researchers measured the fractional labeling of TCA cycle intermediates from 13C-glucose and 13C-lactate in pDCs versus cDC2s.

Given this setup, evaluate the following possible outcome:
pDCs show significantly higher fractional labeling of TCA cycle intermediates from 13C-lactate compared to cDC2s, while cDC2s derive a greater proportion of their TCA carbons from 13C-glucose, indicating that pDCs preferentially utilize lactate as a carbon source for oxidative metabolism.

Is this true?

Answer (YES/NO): NO